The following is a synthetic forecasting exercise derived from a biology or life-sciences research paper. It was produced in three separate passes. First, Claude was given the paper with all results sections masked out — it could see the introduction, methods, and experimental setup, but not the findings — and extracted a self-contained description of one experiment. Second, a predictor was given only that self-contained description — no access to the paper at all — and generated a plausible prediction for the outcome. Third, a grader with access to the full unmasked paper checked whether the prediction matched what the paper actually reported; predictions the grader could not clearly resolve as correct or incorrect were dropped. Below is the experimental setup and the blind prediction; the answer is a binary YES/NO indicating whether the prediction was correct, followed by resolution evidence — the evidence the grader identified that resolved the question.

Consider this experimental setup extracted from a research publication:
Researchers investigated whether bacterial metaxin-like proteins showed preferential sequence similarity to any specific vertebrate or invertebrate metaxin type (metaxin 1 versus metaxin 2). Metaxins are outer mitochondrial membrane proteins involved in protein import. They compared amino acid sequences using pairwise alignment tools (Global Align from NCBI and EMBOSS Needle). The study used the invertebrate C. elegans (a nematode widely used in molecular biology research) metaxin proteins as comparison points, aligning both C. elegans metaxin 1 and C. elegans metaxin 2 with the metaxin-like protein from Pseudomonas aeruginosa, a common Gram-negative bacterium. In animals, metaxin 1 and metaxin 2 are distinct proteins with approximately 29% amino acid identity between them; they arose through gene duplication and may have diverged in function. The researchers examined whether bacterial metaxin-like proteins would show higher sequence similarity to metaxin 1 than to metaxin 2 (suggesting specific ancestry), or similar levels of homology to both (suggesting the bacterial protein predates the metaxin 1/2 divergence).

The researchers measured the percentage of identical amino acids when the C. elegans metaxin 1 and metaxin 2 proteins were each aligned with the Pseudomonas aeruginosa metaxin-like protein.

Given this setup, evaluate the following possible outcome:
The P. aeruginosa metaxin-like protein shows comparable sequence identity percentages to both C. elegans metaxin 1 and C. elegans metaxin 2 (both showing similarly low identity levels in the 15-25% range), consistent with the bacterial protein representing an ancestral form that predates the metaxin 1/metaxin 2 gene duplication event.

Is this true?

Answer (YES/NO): YES